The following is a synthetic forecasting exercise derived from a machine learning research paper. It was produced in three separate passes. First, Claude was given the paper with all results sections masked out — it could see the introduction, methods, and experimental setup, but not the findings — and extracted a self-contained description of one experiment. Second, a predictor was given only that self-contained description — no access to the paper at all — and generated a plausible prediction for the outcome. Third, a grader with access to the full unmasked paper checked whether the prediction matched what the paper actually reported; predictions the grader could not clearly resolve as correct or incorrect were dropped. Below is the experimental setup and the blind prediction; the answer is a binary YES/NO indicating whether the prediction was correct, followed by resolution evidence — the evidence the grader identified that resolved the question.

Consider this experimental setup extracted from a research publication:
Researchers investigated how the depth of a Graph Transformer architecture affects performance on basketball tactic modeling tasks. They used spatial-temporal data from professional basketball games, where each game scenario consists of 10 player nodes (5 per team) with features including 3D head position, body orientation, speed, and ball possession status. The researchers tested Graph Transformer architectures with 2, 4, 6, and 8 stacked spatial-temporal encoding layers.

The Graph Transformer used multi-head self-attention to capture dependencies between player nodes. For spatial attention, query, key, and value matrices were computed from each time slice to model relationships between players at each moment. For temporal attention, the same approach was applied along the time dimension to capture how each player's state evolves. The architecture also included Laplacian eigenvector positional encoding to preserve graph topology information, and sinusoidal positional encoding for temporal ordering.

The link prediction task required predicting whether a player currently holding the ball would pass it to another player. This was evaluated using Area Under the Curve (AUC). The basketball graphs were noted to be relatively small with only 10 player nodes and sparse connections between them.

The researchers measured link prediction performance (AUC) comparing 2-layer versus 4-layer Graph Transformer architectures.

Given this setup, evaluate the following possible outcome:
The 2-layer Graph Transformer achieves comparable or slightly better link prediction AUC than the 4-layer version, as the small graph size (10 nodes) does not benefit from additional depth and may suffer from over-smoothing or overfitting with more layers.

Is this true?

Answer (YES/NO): NO